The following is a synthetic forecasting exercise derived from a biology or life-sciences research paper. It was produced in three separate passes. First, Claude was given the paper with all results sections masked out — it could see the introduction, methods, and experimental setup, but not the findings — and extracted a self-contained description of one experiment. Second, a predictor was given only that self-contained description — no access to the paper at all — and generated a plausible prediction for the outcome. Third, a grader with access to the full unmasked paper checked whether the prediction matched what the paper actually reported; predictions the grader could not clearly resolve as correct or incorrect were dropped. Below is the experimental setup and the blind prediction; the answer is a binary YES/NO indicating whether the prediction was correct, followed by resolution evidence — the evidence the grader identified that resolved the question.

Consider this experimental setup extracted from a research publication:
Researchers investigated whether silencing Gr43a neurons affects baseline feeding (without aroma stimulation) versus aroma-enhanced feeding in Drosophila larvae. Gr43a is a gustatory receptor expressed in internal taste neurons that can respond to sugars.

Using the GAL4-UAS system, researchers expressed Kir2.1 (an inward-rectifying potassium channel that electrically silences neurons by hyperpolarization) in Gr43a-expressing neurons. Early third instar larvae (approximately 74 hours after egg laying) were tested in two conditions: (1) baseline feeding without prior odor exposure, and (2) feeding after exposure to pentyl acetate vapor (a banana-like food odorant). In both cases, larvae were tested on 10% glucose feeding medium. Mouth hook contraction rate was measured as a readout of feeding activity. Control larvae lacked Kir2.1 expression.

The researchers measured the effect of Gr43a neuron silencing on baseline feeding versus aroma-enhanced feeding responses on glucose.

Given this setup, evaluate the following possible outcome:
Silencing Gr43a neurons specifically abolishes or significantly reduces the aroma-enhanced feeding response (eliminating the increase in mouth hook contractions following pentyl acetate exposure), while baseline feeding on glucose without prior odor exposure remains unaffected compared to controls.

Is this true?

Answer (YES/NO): YES